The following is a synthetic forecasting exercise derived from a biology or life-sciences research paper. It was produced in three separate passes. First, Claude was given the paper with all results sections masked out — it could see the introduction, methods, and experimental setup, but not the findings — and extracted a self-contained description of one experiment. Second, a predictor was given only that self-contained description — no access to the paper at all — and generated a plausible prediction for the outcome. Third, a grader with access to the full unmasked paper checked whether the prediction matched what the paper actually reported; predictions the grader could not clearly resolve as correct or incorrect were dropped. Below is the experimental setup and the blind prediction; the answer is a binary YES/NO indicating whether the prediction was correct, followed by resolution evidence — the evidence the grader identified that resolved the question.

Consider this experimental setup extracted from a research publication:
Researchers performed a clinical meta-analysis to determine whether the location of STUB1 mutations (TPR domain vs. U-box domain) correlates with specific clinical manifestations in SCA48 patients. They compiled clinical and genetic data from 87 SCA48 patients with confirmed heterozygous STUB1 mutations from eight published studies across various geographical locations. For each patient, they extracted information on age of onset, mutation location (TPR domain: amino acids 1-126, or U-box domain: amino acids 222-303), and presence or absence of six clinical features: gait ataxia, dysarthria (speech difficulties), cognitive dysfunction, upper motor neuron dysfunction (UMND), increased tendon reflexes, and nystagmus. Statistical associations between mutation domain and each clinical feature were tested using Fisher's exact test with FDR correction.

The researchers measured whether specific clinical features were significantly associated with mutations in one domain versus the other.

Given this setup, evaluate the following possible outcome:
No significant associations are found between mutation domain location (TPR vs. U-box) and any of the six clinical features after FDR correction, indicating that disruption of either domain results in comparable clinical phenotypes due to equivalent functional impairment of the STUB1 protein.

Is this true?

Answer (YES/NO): NO